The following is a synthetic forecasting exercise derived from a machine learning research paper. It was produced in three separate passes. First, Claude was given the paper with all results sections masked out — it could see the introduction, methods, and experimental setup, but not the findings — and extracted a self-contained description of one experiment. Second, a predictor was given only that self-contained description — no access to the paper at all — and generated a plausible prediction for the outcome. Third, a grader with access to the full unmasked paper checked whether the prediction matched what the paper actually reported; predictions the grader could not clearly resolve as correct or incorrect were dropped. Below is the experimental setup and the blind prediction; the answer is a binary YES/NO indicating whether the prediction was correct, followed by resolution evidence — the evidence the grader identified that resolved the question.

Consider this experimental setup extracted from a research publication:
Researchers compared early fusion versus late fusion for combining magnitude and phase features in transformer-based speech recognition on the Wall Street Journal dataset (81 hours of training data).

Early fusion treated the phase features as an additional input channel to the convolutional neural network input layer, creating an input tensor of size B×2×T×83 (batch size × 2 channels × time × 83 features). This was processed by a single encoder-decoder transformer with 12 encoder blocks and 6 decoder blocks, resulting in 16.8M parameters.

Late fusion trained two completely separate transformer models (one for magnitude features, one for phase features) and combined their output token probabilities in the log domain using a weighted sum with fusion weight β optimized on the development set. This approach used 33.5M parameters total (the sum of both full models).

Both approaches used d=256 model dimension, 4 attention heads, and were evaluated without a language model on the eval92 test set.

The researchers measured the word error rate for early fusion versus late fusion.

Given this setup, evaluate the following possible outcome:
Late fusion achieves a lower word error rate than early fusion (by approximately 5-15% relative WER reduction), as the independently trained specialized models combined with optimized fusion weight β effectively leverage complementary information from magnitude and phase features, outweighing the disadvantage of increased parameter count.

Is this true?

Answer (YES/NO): NO